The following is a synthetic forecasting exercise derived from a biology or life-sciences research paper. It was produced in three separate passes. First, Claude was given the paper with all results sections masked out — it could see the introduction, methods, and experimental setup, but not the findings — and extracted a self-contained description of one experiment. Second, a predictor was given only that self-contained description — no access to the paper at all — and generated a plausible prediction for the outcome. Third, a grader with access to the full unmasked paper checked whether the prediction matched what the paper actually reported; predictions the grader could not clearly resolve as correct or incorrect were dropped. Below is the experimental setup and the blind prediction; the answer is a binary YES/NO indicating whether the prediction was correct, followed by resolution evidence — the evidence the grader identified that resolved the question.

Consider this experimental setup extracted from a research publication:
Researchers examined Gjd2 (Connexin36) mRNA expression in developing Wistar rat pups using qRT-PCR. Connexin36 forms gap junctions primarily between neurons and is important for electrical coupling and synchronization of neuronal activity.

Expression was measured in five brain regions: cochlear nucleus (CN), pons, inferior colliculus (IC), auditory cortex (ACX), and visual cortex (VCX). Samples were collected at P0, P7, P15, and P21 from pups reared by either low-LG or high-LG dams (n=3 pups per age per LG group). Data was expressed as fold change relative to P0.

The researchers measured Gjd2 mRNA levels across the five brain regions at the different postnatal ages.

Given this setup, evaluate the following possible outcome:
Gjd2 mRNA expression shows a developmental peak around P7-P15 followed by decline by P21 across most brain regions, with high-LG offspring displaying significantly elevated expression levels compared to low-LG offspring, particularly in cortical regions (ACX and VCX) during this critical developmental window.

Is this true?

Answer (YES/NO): NO